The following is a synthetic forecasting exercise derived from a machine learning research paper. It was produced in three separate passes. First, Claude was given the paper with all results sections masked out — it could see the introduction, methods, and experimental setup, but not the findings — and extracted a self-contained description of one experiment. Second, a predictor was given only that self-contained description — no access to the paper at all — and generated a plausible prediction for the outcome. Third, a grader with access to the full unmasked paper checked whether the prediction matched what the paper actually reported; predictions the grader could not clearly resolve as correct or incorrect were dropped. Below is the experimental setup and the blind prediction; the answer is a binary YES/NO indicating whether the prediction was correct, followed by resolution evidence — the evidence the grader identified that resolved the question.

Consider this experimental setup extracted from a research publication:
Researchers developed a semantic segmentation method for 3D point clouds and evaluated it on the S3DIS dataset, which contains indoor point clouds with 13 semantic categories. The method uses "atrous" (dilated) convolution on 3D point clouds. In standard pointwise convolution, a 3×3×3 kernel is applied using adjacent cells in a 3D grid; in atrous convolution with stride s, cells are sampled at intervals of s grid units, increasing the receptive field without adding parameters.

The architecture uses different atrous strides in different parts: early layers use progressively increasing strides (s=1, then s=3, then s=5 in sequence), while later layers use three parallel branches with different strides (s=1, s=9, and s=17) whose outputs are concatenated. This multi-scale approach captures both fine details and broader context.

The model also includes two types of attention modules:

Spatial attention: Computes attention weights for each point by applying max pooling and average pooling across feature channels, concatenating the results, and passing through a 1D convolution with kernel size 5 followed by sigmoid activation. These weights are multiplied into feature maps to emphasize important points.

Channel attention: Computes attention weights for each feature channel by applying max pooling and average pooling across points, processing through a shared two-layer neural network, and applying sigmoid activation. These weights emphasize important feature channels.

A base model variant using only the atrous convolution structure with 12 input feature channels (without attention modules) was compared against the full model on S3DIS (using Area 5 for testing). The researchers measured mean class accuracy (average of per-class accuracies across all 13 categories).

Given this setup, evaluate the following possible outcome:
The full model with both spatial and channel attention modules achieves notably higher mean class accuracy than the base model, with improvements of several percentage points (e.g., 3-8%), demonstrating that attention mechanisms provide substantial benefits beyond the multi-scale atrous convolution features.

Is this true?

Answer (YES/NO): YES